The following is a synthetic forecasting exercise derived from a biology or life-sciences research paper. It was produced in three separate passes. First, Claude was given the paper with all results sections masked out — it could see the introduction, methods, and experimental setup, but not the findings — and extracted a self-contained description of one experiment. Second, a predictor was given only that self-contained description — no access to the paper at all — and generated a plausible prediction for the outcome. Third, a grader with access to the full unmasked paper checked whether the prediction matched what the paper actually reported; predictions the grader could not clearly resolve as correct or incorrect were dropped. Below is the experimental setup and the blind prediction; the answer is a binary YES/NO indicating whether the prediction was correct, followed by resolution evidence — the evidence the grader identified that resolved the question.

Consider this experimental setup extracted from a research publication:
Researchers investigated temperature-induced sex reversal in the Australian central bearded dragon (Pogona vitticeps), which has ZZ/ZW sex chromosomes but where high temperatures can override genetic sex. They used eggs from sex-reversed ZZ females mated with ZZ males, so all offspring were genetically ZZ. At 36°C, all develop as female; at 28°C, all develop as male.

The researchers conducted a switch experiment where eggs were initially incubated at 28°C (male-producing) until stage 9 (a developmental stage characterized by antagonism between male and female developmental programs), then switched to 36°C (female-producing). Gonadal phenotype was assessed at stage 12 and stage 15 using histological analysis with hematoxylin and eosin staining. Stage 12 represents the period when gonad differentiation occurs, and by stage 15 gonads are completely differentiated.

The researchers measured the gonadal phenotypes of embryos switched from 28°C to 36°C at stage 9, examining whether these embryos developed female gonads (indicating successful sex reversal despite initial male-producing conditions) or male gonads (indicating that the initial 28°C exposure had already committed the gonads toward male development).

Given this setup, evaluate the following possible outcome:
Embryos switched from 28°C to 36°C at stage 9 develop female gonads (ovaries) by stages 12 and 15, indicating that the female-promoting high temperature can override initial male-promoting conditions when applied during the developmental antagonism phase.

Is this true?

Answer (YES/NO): NO